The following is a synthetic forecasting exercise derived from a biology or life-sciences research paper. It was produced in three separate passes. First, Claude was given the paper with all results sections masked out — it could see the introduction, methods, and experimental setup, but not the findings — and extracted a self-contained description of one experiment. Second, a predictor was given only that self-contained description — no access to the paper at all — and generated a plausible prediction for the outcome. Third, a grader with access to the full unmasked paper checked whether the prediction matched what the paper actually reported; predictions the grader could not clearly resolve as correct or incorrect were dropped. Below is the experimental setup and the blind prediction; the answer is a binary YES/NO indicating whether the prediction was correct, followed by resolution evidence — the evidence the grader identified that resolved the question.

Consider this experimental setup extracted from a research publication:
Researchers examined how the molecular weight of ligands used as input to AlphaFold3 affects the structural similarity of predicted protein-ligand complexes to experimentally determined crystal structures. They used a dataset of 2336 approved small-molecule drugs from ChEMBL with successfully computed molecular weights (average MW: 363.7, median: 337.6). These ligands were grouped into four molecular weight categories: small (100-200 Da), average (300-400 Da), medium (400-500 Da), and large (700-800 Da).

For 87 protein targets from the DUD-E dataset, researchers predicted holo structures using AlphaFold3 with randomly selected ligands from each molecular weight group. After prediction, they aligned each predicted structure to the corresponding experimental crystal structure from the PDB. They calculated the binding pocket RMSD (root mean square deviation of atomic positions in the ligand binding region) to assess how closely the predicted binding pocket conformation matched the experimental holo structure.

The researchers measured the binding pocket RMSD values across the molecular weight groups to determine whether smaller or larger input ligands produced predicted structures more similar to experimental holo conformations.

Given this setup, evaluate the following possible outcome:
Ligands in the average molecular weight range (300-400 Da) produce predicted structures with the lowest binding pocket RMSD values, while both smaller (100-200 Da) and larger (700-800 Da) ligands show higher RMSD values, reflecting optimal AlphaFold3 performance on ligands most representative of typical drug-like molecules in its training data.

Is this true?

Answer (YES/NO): NO